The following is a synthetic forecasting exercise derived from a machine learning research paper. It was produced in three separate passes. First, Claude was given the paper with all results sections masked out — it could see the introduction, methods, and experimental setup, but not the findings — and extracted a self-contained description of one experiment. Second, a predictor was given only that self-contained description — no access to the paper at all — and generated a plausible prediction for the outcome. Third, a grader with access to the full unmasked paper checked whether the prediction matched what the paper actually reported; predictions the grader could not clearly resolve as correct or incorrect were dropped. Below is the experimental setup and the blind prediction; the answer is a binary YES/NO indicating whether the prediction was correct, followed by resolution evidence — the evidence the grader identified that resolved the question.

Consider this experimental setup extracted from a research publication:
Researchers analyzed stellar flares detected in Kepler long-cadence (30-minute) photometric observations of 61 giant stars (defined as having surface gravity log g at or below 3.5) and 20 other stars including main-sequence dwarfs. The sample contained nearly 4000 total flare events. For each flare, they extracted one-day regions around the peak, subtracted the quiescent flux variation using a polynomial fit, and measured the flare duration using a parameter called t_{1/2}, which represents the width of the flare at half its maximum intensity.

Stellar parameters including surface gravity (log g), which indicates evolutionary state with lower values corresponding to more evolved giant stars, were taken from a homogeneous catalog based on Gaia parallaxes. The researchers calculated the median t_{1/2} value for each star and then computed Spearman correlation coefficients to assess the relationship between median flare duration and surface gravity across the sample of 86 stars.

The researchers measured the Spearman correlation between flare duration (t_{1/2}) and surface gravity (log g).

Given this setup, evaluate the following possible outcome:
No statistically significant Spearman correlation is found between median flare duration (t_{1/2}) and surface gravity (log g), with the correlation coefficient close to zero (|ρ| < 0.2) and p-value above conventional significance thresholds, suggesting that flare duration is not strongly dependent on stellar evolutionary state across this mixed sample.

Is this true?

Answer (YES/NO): NO